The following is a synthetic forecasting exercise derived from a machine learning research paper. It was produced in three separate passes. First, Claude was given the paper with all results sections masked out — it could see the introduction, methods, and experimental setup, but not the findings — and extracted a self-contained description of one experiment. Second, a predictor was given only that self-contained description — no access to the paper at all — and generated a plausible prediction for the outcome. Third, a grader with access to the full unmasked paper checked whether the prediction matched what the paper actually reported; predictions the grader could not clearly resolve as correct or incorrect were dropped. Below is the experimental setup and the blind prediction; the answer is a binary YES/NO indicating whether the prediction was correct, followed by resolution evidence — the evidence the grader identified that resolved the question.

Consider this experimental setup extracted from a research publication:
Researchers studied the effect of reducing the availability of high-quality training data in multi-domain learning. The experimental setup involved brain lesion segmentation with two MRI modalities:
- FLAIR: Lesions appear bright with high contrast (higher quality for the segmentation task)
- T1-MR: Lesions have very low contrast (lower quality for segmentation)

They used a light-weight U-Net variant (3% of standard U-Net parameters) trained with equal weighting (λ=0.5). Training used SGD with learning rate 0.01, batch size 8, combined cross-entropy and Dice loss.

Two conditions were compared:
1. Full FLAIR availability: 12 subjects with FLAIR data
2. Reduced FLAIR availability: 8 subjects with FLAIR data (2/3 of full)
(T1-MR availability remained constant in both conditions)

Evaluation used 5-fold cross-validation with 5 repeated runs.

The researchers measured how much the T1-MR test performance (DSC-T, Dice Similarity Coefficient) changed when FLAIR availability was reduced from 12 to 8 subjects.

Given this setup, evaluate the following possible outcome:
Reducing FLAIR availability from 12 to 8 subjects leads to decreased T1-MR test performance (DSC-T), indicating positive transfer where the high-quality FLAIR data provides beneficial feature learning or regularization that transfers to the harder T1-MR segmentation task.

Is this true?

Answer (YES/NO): NO